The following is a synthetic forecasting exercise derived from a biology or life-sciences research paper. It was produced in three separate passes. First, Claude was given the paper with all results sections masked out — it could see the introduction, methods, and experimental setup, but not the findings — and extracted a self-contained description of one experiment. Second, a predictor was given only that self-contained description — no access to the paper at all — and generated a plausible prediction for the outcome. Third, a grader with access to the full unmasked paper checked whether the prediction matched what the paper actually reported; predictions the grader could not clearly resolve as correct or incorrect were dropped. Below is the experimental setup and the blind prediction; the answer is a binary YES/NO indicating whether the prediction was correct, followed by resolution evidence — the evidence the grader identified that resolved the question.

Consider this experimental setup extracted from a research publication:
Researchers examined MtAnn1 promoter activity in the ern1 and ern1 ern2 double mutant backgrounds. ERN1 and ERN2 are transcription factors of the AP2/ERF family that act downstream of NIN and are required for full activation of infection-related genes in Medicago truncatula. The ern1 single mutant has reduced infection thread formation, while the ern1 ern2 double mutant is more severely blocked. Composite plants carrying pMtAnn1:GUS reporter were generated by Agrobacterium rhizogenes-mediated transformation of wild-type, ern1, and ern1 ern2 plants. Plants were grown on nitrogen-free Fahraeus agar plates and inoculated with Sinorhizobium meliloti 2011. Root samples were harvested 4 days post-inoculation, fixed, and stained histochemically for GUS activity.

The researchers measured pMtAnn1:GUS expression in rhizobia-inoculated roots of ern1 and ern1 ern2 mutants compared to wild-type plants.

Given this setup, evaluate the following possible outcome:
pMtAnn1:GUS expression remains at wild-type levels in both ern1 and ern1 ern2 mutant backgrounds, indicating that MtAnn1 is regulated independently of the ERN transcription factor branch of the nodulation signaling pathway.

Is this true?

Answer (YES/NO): NO